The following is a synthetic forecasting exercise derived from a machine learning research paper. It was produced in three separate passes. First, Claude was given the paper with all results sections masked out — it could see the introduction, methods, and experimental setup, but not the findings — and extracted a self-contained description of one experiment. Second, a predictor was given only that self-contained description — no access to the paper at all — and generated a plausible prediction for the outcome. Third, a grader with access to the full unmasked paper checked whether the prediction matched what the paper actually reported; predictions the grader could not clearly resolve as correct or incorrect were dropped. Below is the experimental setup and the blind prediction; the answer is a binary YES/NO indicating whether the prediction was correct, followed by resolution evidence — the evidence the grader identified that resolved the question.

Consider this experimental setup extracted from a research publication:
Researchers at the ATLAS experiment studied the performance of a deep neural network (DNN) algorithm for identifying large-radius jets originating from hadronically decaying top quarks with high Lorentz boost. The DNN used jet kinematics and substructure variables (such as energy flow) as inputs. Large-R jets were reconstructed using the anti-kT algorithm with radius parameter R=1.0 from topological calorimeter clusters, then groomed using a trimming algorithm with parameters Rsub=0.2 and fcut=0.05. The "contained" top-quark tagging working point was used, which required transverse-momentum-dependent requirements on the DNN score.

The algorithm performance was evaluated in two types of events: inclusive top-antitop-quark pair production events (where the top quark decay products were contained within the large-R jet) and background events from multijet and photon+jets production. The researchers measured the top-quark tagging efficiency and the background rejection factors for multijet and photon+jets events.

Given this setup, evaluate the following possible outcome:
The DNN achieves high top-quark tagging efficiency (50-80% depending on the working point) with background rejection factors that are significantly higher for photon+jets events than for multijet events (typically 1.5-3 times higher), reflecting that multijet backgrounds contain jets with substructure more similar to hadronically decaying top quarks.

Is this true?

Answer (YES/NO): NO